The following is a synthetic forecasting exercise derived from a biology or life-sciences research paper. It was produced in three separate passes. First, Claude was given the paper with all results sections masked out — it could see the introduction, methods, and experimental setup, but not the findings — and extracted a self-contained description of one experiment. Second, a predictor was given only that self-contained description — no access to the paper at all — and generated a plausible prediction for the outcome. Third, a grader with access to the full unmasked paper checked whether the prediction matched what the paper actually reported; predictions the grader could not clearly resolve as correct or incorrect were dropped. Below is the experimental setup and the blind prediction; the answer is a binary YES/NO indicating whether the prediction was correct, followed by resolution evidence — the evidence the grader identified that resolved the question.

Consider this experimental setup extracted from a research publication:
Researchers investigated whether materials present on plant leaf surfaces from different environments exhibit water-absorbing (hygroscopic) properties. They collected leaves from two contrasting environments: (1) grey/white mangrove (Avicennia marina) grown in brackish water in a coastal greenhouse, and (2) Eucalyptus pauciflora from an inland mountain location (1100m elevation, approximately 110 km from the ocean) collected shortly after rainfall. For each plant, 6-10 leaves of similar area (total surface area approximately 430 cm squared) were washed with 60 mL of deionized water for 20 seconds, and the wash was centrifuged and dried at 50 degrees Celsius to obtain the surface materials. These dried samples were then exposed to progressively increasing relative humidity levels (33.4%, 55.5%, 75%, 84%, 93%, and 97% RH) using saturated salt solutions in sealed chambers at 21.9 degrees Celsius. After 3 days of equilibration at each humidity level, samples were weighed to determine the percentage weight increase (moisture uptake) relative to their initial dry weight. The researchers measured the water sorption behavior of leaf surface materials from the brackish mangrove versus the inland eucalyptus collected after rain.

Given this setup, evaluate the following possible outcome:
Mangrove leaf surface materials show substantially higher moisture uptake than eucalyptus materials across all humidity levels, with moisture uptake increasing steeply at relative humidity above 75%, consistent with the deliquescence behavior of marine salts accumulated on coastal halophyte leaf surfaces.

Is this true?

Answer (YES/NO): YES